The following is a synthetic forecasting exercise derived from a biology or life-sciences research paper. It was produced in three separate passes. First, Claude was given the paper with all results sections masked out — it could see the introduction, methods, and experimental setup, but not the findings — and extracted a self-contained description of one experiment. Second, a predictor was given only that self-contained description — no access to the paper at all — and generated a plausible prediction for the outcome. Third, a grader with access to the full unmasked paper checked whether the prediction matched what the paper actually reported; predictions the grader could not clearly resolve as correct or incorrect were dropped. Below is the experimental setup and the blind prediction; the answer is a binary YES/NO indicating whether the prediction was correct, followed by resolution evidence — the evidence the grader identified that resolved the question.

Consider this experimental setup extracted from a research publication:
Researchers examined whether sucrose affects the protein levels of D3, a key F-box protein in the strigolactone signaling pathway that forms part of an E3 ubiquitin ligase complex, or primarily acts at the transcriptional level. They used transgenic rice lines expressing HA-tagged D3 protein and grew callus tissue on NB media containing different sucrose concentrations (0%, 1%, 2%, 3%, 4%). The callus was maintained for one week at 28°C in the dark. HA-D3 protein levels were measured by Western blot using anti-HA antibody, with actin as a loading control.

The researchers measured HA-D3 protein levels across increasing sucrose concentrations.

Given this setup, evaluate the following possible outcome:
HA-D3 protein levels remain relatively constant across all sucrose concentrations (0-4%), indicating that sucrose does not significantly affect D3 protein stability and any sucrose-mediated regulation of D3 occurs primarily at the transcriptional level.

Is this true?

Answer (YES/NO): YES